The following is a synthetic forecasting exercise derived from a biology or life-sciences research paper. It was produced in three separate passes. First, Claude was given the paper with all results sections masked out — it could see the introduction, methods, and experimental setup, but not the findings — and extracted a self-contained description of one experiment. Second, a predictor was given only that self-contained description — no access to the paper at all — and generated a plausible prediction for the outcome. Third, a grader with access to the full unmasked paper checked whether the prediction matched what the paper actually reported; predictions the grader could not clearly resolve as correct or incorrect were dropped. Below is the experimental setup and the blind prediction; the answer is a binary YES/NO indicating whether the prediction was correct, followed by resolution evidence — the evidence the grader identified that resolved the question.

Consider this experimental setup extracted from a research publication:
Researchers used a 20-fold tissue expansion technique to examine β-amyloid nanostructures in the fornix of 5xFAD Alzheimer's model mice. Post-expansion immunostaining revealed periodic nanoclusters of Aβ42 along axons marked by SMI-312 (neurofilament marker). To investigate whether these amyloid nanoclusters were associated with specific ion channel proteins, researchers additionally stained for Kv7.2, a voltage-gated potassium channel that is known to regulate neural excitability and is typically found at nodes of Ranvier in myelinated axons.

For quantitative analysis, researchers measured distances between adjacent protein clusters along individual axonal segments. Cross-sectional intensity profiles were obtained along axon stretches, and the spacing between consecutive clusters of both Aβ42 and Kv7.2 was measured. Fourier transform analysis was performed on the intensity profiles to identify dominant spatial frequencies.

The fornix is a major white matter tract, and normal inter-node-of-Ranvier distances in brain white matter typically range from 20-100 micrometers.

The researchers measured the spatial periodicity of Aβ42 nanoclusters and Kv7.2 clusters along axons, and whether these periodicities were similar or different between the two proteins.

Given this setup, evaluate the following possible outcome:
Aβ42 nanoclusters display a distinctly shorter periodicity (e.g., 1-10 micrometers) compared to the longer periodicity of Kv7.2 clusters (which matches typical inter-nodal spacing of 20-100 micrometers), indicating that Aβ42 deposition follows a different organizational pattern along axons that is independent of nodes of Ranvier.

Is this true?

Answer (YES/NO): NO